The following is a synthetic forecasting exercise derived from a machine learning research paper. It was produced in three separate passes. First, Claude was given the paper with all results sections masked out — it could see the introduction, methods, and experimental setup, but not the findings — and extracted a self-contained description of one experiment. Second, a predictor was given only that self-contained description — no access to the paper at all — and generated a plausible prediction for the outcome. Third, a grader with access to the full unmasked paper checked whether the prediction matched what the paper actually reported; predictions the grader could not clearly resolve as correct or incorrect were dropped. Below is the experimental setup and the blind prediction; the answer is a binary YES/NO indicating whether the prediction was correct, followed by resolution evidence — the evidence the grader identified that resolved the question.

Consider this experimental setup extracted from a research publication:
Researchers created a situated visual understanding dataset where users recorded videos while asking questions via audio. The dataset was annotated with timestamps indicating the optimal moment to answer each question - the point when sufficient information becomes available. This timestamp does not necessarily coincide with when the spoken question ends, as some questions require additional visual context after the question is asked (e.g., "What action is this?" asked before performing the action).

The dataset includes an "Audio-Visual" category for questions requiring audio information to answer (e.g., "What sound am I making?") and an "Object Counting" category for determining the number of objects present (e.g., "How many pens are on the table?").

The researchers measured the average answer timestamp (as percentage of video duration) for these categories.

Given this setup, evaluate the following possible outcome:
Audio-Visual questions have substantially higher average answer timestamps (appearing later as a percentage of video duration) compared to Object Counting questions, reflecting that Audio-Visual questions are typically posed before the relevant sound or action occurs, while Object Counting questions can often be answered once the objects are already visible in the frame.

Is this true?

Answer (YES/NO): YES